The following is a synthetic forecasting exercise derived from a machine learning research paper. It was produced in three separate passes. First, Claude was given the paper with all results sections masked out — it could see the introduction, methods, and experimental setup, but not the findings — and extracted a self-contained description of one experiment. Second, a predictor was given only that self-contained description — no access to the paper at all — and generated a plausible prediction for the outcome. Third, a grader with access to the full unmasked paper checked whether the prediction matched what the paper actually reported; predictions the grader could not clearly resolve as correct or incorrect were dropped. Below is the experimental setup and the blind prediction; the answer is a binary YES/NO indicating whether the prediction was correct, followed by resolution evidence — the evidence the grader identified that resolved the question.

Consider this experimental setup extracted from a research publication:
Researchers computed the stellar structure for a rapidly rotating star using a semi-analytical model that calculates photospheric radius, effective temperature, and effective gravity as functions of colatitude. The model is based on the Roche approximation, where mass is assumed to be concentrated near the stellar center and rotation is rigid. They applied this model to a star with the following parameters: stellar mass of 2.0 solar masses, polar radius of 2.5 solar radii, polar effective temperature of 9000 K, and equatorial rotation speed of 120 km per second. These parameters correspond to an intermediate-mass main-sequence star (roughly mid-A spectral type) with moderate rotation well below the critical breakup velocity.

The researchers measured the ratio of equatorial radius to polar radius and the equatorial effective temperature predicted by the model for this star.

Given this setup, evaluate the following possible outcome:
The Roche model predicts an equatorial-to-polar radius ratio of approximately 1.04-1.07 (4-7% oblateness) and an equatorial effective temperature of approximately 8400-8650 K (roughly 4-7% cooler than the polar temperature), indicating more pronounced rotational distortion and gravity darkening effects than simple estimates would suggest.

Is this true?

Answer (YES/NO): YES